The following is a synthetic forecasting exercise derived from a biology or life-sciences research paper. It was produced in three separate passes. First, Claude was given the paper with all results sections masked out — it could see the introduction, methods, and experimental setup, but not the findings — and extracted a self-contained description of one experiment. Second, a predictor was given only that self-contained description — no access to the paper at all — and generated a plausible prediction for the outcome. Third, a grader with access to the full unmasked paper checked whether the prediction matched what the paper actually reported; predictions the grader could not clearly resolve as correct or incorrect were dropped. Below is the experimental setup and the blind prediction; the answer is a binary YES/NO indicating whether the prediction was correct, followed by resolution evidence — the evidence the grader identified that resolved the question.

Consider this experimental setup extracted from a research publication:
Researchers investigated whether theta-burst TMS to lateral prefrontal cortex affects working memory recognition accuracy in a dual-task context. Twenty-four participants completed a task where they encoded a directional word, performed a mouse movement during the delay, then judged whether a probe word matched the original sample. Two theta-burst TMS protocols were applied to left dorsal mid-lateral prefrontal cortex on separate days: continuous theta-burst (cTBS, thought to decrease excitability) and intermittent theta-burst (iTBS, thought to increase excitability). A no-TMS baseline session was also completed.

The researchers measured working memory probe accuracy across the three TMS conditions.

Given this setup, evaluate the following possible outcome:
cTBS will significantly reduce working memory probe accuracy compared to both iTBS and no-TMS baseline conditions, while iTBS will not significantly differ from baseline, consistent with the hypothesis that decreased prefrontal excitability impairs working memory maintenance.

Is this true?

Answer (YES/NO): NO